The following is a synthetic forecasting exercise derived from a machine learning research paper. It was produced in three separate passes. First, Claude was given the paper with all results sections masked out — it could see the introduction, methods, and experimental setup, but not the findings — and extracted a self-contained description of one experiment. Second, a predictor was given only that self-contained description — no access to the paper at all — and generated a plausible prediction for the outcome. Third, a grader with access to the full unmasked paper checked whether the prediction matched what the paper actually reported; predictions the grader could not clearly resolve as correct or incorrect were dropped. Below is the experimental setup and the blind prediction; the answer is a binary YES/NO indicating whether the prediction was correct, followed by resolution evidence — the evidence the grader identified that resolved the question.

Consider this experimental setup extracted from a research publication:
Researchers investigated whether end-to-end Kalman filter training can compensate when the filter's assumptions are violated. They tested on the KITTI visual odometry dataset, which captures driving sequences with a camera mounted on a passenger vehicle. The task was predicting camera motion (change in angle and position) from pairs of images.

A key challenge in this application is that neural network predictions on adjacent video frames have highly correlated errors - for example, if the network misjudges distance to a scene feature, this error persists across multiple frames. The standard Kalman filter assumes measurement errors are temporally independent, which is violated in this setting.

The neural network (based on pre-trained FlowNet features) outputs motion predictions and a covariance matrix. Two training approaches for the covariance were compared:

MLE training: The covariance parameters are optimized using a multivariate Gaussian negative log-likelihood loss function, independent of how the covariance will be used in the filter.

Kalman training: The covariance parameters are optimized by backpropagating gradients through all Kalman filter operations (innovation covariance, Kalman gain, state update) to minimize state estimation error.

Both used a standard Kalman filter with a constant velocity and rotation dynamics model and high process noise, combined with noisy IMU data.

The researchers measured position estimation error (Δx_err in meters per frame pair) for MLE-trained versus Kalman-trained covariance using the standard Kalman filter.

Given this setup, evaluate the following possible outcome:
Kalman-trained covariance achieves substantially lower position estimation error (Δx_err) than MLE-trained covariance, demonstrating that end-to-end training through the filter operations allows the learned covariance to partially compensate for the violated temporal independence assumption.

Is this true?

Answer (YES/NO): YES